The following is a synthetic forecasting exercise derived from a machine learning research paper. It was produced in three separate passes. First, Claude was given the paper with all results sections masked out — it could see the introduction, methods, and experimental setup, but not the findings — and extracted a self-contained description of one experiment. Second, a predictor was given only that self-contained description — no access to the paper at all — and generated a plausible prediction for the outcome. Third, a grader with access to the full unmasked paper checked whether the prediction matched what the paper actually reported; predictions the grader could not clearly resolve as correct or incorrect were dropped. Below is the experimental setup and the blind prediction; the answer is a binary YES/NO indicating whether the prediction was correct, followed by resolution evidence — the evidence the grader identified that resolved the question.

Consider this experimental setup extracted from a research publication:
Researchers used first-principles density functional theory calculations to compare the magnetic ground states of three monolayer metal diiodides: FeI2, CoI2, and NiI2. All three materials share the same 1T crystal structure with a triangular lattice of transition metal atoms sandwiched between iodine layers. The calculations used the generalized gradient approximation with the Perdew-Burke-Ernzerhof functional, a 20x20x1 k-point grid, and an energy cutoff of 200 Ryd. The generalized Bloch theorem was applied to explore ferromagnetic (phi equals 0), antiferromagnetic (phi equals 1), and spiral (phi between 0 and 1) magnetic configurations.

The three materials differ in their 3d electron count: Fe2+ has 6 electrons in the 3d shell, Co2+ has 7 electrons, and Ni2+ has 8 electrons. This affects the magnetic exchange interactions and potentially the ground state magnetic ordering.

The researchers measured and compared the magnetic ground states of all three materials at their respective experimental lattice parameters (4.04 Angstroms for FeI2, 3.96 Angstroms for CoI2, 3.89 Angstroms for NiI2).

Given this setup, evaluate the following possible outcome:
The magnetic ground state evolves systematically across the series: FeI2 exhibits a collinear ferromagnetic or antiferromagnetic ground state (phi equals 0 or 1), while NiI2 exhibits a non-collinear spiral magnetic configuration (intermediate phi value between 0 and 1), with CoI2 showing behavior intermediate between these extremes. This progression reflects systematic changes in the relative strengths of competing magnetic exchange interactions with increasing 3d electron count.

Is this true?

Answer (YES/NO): NO